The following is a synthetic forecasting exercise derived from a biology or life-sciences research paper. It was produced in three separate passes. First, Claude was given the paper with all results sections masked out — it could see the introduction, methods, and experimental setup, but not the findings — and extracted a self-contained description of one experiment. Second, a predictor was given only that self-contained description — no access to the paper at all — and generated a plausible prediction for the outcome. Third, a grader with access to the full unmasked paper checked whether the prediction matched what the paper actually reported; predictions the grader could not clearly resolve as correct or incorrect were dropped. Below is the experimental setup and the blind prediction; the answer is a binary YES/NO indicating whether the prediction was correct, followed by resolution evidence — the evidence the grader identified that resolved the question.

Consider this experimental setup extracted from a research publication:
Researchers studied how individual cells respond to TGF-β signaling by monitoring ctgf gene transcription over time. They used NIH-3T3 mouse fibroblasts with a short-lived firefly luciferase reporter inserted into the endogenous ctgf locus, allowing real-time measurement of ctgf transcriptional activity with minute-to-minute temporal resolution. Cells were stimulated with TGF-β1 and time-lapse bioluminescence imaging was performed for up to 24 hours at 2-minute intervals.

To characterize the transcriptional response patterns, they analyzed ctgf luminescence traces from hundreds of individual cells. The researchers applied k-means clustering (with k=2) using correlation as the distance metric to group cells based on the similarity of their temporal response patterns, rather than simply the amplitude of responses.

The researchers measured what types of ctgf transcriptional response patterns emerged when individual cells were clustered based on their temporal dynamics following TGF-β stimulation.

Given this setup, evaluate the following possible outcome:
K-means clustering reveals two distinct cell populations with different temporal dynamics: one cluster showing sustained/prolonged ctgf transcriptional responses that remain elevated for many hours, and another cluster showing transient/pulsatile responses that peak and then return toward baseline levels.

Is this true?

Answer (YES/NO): YES